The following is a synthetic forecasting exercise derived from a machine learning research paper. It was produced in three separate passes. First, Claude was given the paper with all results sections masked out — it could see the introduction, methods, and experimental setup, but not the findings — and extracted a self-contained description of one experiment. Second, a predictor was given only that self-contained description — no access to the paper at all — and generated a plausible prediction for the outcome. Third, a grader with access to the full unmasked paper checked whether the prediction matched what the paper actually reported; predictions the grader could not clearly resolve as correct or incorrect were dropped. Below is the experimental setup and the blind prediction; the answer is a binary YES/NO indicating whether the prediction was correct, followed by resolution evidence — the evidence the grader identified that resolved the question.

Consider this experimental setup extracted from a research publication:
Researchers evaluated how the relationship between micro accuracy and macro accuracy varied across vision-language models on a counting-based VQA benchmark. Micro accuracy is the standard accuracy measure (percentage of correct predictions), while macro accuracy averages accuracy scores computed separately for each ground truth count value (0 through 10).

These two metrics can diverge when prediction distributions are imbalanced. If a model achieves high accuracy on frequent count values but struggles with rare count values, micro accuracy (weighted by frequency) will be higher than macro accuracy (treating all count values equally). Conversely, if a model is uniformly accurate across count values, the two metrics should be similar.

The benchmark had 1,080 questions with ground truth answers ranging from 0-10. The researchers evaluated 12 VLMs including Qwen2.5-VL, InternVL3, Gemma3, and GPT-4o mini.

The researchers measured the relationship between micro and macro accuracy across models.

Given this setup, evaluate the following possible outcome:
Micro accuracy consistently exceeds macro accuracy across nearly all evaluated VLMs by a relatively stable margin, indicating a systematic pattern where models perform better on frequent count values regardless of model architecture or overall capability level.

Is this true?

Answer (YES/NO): NO